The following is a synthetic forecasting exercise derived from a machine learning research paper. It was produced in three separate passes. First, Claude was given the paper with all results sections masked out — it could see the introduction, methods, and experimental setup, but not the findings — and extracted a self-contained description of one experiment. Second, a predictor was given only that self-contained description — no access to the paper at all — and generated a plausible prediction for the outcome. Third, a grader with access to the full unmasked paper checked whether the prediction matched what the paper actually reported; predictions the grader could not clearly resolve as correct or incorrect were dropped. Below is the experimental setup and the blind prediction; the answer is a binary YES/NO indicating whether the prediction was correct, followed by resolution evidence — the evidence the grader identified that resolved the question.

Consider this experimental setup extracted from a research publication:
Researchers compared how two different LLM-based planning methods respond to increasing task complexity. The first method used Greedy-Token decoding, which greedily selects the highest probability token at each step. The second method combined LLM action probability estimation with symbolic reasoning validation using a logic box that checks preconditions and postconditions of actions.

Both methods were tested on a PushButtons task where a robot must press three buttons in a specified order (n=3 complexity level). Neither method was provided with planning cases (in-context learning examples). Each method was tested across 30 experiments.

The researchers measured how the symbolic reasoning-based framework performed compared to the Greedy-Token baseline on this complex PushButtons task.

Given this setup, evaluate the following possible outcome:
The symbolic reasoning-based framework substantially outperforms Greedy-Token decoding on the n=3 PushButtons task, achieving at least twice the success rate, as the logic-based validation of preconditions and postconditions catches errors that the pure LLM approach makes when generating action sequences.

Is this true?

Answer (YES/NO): NO